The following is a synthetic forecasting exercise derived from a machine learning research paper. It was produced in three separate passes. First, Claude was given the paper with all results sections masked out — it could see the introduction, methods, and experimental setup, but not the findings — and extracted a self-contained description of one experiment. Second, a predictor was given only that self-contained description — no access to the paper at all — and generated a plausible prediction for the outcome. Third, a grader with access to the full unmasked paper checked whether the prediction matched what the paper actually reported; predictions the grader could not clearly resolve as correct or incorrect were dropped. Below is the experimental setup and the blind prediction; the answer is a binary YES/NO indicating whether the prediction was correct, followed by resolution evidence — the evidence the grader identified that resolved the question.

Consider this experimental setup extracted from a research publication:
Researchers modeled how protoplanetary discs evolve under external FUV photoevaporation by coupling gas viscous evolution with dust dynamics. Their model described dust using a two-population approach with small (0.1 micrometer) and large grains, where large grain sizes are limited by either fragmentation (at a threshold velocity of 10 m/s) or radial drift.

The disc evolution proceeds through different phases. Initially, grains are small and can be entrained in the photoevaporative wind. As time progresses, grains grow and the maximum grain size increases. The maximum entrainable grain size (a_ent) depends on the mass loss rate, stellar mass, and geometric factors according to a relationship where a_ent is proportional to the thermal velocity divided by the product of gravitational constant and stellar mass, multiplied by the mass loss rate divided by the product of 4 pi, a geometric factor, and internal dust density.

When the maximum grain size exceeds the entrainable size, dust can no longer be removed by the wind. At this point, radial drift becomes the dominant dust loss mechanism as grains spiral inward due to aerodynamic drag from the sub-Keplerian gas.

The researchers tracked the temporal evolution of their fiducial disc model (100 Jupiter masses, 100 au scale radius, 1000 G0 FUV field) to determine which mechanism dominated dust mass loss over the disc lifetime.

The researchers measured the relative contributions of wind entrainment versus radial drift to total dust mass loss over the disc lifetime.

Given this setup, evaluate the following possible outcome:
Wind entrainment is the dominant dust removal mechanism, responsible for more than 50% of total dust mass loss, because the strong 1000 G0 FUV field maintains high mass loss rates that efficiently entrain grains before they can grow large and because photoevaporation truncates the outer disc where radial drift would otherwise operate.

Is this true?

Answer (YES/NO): NO